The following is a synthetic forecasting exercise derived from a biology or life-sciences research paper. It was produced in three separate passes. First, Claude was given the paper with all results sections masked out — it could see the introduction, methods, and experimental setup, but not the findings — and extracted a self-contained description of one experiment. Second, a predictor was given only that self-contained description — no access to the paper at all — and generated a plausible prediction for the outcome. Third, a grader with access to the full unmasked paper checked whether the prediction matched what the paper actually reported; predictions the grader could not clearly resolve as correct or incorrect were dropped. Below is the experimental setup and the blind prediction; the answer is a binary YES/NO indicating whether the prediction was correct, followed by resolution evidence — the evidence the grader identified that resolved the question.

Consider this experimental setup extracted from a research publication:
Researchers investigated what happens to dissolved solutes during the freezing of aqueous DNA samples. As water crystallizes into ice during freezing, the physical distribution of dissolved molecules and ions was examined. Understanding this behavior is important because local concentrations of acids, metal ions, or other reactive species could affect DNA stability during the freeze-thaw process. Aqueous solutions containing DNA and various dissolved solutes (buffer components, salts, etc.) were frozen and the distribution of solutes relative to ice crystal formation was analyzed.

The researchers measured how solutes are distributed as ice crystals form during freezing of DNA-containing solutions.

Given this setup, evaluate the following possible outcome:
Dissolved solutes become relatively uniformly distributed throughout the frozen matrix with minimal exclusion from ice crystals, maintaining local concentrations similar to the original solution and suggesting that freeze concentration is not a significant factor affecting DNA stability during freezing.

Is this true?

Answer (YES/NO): NO